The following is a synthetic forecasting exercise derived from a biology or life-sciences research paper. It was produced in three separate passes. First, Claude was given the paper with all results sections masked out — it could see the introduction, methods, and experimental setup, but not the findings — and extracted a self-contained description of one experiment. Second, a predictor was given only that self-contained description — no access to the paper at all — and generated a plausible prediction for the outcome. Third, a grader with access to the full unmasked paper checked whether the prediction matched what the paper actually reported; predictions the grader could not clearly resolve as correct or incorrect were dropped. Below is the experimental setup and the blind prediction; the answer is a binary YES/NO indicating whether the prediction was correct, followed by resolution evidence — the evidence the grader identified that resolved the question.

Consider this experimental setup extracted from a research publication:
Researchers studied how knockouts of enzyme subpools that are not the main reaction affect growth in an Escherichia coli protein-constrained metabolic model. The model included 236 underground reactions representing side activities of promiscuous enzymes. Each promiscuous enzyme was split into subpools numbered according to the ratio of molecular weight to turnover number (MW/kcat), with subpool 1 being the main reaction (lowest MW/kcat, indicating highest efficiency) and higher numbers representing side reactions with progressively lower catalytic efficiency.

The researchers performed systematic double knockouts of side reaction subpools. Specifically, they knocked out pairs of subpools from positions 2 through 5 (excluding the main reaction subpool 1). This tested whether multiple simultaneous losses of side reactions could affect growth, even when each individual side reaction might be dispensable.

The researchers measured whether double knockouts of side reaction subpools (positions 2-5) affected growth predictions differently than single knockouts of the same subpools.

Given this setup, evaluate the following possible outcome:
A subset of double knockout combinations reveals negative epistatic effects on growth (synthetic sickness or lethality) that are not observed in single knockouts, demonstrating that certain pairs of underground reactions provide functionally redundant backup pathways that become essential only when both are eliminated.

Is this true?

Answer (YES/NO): NO